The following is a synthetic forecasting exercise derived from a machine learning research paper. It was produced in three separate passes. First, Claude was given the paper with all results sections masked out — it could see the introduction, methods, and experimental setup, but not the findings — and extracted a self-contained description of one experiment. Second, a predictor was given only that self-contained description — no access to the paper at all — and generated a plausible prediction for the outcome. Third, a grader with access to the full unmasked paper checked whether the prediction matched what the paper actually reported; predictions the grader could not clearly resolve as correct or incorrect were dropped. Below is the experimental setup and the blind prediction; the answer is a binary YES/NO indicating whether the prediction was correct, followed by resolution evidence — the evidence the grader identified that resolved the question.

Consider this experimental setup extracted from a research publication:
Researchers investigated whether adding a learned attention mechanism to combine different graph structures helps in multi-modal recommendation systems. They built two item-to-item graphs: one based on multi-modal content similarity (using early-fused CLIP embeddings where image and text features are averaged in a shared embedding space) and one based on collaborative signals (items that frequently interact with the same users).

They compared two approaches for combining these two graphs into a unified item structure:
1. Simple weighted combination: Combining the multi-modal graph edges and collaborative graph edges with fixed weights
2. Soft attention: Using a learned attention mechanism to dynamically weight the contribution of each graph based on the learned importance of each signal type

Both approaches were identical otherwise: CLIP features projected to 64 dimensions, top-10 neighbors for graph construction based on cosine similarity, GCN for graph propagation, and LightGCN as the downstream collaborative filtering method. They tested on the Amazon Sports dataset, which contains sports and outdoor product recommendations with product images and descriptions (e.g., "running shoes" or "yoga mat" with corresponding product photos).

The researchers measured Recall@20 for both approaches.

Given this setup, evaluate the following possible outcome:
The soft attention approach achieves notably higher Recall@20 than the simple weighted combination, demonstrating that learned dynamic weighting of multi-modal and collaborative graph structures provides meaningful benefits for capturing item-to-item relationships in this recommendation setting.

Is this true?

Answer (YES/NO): NO